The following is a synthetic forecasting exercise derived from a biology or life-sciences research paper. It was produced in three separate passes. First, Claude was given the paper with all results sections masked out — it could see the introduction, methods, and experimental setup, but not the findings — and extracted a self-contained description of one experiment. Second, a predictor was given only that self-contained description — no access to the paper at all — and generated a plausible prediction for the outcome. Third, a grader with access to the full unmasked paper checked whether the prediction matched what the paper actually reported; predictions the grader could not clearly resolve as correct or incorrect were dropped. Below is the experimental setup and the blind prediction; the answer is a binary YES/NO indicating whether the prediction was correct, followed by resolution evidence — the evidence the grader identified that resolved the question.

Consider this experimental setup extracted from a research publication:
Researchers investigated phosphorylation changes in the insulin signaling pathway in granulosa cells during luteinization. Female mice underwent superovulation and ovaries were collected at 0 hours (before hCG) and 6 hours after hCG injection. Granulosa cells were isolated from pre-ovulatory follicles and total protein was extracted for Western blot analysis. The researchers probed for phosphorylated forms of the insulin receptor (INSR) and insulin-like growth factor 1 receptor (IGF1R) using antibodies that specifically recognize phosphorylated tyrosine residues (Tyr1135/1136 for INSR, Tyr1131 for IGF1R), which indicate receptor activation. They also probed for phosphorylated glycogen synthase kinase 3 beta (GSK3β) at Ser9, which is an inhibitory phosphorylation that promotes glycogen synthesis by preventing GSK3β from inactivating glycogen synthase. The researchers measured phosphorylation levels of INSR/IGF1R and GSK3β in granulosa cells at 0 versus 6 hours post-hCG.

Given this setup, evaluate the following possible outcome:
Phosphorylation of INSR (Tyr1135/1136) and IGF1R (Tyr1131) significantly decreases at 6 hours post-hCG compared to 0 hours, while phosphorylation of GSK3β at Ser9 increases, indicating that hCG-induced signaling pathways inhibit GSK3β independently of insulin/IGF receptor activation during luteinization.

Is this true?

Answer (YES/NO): NO